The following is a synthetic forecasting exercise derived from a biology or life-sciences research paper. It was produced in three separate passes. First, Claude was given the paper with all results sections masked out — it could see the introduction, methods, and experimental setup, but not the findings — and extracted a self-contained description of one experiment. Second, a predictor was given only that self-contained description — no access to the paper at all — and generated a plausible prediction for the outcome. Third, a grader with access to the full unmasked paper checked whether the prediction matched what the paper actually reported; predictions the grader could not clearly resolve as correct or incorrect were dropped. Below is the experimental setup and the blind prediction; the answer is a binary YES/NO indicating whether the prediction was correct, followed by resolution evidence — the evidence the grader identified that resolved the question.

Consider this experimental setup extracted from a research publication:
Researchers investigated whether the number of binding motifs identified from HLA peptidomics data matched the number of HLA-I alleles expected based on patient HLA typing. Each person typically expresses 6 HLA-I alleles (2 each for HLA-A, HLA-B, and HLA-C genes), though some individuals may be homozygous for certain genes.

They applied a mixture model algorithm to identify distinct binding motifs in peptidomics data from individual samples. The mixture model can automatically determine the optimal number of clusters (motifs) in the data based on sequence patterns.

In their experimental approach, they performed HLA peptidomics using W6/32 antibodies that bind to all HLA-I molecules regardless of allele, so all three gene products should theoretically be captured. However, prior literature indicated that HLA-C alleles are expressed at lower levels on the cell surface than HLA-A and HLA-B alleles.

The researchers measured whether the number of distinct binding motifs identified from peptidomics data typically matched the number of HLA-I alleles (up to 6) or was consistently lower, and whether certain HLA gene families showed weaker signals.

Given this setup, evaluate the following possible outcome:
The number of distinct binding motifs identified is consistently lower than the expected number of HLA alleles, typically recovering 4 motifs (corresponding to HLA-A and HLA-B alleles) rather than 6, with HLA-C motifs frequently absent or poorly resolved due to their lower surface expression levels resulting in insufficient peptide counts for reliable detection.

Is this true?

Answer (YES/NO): NO